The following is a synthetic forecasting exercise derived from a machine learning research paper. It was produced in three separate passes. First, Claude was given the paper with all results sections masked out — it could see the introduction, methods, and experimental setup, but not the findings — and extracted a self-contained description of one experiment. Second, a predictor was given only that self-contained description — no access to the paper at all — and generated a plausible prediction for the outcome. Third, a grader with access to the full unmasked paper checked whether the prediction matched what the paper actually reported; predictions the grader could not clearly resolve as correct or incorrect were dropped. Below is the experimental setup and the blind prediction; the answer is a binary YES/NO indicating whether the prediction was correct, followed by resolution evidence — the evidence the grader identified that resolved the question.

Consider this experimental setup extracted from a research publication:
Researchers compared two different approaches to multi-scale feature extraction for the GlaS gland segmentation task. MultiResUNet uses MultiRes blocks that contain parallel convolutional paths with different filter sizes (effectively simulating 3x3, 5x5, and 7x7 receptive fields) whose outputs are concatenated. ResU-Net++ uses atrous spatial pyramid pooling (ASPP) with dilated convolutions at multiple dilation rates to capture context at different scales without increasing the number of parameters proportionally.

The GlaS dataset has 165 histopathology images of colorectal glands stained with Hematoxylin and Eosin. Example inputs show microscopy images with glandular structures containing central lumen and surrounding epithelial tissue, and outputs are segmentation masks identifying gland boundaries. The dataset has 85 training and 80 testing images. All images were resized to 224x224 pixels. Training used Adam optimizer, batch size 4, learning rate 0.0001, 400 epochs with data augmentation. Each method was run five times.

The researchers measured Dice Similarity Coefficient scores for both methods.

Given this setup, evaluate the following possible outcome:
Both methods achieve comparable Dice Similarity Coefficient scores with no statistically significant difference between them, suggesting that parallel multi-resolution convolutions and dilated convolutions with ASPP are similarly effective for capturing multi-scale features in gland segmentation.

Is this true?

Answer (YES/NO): NO